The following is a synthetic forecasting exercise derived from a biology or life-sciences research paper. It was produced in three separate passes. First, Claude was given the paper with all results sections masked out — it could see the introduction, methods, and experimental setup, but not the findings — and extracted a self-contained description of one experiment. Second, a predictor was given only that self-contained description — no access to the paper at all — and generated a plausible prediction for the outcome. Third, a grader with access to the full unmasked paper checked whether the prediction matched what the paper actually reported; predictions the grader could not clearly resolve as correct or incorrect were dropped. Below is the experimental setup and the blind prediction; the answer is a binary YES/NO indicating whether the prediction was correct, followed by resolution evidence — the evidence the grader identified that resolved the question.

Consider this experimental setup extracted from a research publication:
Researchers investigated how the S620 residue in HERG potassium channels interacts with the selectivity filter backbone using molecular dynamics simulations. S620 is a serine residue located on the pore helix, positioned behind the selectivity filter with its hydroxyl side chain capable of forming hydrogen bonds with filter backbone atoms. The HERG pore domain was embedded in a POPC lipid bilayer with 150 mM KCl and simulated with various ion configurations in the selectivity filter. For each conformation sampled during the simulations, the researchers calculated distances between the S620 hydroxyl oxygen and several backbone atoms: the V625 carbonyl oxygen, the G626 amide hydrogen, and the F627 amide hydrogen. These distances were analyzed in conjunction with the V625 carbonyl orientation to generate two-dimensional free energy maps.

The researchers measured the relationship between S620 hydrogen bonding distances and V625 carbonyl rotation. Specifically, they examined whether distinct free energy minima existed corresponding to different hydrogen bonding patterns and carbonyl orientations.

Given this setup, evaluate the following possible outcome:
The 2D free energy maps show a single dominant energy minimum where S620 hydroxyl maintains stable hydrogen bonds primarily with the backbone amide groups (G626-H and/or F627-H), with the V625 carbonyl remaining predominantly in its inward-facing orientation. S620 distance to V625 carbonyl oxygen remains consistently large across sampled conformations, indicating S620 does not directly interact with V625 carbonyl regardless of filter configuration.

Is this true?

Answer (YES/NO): NO